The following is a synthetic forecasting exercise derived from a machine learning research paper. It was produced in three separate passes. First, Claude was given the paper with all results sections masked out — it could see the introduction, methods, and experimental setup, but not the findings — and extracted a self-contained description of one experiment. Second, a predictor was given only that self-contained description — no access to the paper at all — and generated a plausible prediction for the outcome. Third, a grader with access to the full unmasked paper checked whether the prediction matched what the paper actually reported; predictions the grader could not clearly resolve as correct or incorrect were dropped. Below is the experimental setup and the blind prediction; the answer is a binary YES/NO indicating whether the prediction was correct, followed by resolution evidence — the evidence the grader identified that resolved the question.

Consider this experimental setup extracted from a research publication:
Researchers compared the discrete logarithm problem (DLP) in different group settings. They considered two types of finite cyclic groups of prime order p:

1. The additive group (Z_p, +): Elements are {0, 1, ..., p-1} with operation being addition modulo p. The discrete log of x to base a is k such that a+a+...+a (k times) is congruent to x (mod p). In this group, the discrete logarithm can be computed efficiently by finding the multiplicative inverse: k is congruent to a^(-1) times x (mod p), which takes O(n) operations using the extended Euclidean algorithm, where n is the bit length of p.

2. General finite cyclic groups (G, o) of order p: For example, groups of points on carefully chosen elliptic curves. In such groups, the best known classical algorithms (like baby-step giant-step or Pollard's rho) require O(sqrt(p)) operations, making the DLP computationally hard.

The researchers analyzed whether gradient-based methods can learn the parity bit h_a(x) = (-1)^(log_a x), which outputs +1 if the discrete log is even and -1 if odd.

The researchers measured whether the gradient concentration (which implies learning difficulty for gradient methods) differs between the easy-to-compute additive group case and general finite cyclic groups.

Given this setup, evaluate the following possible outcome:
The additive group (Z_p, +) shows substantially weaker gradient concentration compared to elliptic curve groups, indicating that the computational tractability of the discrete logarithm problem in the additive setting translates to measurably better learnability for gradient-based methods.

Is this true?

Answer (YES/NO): NO